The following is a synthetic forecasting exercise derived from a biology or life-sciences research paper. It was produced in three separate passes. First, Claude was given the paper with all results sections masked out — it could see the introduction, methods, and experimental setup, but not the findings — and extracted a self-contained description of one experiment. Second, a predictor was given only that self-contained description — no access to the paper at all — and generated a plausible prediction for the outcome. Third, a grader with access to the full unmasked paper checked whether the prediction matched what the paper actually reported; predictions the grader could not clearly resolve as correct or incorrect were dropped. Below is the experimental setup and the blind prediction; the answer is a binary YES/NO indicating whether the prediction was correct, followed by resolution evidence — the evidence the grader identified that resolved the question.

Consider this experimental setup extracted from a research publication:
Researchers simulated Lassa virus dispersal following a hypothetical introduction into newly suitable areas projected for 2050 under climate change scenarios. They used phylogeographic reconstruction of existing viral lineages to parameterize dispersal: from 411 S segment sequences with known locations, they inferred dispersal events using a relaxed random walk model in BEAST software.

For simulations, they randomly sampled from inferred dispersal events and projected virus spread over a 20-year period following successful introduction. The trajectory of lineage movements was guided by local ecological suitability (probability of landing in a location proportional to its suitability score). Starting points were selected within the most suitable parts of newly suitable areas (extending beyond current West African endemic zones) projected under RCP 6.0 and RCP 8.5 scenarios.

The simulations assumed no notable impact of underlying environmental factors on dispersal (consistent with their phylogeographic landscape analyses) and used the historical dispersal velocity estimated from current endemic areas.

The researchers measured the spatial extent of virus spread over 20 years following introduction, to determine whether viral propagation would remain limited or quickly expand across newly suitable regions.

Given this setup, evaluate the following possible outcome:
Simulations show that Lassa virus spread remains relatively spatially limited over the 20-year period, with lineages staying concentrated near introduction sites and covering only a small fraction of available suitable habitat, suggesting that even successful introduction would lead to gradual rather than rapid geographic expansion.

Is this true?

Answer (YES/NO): YES